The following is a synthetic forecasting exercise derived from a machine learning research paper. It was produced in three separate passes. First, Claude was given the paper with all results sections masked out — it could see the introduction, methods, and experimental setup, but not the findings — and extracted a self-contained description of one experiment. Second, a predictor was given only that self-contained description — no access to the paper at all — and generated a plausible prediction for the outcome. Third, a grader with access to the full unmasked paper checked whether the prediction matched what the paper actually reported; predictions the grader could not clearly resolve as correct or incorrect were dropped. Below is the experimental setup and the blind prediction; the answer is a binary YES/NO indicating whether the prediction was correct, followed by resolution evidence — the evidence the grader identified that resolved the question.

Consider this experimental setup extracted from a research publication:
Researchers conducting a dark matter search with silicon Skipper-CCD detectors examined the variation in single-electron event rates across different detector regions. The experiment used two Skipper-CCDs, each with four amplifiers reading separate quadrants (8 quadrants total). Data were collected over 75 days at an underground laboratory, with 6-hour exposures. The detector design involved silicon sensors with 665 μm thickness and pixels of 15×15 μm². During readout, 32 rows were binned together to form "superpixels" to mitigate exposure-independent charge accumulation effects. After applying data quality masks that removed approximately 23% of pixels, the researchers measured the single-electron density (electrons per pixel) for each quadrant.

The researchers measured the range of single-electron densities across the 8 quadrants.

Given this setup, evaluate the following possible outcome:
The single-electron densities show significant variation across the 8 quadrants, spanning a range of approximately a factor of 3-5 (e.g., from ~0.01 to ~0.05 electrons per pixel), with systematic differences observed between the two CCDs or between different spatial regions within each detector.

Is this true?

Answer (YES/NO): NO